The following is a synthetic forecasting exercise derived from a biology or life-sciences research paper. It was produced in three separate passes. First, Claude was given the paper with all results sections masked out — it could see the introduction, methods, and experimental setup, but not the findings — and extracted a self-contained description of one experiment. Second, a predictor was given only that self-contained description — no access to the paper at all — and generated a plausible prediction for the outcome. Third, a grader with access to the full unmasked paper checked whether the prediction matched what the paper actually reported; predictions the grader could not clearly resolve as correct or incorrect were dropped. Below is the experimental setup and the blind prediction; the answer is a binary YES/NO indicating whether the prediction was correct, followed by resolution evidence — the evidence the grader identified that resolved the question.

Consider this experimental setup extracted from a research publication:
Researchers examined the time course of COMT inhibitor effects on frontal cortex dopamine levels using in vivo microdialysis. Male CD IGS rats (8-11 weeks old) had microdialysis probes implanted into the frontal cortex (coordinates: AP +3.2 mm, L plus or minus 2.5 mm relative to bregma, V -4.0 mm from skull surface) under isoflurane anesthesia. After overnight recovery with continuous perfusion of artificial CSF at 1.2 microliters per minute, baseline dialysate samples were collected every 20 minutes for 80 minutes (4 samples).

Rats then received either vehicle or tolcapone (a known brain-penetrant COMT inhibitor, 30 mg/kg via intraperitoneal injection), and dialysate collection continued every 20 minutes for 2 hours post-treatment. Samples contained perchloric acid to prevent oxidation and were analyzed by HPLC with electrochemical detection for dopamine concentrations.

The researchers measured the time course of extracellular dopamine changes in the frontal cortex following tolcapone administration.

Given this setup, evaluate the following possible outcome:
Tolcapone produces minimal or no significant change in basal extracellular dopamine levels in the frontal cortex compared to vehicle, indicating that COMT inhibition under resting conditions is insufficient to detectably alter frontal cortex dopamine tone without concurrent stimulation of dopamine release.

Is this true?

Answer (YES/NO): YES